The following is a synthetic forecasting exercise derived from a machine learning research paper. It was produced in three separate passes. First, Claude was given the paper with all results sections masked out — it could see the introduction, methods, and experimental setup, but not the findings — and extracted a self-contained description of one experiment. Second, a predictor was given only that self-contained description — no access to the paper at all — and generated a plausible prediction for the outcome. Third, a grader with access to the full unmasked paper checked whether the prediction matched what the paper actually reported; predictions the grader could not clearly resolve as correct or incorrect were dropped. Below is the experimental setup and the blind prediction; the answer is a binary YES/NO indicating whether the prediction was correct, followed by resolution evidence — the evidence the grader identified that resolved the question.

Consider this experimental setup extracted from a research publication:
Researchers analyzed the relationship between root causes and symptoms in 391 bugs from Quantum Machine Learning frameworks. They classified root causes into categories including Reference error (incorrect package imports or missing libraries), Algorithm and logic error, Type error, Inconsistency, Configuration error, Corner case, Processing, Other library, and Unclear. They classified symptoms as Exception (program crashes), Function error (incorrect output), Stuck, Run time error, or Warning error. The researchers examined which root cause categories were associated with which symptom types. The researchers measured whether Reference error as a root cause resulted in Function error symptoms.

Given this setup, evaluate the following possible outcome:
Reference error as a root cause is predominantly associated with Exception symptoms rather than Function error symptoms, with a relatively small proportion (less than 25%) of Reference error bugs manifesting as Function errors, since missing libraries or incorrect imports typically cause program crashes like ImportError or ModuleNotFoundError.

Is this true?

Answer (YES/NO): NO